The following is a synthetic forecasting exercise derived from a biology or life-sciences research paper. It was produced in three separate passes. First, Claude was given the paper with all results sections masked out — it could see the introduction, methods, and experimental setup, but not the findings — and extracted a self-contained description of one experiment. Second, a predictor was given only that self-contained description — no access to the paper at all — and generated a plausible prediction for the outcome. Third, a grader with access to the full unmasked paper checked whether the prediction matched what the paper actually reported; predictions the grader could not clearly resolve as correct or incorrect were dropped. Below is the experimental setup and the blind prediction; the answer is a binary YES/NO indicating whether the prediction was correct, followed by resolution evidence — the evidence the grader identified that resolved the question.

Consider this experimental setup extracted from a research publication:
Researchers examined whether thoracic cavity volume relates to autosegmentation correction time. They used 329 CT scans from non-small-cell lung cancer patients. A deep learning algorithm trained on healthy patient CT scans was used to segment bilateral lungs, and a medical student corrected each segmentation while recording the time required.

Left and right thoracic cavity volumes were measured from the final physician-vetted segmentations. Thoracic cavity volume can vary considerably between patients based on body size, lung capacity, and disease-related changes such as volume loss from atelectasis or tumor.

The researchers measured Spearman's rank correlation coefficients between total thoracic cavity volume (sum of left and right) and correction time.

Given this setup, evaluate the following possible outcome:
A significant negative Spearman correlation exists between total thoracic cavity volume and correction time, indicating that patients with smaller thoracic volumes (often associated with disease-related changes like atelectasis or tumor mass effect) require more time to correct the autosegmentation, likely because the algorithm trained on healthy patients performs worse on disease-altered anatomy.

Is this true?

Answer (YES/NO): NO